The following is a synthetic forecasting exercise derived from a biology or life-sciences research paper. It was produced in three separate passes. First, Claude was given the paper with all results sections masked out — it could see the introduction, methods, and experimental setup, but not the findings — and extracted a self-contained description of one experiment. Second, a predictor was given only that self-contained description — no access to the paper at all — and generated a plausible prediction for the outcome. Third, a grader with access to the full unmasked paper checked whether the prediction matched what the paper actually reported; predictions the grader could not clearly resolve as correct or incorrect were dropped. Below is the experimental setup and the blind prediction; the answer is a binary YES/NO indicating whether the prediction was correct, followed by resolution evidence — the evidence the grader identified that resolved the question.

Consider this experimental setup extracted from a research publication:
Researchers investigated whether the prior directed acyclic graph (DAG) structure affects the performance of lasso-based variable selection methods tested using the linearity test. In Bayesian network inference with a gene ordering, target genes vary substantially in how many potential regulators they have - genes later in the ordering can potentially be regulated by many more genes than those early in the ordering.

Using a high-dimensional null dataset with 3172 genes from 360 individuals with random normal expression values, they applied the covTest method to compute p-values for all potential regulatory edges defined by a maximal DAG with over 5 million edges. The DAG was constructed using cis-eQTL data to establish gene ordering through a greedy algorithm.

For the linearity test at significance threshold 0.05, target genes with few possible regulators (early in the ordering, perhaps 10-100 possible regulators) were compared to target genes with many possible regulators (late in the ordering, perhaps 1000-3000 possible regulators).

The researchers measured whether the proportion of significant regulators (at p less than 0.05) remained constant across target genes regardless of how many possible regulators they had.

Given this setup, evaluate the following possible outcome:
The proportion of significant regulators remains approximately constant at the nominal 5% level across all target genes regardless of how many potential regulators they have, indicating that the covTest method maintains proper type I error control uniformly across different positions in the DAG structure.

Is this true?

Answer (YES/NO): NO